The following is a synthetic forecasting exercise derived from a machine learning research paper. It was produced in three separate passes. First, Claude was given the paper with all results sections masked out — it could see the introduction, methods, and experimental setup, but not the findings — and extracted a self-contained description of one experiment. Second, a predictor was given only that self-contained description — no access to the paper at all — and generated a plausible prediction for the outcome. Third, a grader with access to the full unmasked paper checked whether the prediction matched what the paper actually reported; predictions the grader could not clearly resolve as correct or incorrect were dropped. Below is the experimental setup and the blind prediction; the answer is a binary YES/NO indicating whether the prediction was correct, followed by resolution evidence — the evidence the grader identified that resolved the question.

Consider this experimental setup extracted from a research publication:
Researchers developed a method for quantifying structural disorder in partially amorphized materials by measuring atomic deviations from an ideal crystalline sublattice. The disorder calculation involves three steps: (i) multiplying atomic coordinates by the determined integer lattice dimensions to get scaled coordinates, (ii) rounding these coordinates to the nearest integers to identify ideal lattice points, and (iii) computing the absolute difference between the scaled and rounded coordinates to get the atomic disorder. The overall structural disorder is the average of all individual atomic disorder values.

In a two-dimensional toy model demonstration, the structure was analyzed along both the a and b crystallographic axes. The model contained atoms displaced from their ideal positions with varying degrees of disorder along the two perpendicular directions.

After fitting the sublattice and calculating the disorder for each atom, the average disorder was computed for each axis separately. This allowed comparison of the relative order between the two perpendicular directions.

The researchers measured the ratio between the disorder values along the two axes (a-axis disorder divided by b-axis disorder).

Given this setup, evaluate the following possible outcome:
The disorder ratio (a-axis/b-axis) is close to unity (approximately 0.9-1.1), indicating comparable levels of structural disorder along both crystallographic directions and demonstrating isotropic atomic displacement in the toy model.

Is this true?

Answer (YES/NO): NO